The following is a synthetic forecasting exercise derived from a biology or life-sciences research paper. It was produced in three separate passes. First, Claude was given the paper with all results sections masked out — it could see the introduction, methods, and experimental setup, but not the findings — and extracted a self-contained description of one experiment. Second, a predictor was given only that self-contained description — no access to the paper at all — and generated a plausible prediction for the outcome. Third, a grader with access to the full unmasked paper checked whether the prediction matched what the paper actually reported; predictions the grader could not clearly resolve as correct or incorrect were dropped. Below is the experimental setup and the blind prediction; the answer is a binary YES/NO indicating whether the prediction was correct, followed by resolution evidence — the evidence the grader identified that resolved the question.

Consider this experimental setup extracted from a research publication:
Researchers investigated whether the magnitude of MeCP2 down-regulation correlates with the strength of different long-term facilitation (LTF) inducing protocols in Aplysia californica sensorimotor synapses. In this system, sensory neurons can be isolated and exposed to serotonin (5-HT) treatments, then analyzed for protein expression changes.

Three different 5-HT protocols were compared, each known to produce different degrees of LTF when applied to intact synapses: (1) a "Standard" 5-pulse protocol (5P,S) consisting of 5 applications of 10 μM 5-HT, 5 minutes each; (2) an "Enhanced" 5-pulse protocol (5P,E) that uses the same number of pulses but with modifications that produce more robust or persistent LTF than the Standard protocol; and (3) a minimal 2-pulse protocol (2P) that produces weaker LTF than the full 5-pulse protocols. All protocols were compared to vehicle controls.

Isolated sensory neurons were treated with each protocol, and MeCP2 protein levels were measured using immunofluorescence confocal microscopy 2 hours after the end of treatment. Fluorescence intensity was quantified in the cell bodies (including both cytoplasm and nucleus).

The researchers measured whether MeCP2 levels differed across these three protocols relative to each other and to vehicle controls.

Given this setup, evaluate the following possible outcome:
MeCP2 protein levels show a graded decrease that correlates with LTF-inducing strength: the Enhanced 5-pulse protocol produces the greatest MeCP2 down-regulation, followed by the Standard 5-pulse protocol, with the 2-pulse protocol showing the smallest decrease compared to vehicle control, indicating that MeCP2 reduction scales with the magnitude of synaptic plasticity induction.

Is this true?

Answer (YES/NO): NO